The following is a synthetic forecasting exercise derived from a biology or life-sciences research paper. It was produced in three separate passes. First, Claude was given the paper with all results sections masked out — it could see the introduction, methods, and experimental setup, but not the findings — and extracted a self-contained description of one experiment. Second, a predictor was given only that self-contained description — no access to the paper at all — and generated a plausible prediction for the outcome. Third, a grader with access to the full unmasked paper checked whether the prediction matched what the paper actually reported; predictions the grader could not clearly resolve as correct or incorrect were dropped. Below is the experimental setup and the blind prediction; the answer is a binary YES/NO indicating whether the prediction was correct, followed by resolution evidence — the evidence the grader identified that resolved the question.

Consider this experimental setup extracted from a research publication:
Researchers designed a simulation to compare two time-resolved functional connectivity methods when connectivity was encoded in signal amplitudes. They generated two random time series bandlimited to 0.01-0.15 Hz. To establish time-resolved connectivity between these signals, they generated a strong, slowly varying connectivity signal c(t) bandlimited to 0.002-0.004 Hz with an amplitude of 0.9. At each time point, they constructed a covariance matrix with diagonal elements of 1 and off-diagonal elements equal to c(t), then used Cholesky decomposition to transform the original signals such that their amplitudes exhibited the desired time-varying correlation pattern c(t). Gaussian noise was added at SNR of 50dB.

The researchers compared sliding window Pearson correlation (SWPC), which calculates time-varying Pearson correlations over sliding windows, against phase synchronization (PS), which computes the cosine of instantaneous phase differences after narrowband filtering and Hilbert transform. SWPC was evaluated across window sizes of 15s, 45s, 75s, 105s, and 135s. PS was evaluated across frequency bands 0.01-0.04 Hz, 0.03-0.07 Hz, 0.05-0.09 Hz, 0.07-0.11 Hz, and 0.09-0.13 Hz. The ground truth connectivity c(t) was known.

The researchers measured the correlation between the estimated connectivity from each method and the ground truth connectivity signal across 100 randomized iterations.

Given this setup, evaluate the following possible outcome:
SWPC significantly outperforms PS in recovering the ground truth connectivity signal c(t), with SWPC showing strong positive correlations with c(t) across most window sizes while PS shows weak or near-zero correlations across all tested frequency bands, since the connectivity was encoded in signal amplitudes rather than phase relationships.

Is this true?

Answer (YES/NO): NO